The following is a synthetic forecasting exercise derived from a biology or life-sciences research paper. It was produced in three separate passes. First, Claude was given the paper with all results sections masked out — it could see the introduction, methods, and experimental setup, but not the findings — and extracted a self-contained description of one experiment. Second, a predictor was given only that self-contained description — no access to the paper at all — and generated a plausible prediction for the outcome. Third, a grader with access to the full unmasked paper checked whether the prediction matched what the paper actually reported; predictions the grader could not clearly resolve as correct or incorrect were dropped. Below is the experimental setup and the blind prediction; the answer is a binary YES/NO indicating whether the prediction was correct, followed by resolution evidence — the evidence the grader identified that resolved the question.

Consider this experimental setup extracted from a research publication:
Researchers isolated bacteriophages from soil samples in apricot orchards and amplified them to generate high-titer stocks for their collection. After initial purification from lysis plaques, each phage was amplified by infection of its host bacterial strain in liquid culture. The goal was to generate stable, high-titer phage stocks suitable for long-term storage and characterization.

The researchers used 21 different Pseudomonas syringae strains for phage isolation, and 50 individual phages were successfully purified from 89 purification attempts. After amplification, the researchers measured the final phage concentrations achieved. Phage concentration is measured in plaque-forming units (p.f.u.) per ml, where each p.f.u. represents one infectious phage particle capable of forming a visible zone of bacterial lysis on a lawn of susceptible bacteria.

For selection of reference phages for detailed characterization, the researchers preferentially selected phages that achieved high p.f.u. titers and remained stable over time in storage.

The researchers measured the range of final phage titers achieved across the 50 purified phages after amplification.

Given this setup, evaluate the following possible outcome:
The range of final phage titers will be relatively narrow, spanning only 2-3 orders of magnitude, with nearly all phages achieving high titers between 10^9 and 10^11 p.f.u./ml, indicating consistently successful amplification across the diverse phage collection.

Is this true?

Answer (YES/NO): NO